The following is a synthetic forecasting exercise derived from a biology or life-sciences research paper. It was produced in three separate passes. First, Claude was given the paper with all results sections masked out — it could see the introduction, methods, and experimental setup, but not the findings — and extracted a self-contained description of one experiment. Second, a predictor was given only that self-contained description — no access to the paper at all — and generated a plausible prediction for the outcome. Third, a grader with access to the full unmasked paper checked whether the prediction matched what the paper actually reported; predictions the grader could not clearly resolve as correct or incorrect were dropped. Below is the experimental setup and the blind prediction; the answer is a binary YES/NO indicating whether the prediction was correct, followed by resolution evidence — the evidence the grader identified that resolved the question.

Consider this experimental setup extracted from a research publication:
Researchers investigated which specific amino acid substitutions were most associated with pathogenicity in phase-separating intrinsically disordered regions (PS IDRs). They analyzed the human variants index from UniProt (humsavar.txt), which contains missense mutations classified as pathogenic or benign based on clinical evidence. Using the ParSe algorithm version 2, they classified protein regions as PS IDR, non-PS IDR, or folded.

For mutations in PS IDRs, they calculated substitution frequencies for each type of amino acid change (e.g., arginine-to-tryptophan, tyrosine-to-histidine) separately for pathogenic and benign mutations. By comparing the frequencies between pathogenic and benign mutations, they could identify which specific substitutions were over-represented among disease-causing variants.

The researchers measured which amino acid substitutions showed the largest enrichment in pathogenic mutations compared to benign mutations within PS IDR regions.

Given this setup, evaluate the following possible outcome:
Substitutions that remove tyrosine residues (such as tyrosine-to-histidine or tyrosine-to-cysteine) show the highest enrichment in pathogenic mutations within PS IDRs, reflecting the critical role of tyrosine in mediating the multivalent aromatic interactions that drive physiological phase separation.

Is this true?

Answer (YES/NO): NO